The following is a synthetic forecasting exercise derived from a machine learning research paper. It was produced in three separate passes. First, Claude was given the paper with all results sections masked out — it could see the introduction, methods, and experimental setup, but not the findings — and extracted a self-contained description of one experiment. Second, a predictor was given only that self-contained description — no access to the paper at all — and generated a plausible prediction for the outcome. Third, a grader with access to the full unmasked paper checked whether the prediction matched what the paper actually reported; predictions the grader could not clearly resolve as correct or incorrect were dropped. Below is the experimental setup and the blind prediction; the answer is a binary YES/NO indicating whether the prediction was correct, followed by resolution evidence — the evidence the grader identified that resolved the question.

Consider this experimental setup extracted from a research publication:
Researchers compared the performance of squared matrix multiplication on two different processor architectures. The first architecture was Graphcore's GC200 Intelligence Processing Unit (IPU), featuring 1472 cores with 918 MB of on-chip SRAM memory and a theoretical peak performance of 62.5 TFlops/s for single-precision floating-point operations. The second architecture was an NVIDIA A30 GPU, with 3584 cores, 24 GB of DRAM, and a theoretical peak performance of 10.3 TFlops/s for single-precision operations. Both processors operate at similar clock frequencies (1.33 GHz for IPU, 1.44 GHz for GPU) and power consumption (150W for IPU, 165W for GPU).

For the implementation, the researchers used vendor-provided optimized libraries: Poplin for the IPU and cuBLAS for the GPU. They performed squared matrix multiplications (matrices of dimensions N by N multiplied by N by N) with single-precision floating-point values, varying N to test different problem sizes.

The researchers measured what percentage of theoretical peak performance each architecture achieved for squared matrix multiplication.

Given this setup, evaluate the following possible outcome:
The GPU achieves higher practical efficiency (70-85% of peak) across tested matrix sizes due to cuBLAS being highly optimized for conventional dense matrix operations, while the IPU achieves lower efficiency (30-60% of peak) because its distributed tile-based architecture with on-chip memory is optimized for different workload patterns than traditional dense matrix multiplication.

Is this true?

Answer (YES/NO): NO